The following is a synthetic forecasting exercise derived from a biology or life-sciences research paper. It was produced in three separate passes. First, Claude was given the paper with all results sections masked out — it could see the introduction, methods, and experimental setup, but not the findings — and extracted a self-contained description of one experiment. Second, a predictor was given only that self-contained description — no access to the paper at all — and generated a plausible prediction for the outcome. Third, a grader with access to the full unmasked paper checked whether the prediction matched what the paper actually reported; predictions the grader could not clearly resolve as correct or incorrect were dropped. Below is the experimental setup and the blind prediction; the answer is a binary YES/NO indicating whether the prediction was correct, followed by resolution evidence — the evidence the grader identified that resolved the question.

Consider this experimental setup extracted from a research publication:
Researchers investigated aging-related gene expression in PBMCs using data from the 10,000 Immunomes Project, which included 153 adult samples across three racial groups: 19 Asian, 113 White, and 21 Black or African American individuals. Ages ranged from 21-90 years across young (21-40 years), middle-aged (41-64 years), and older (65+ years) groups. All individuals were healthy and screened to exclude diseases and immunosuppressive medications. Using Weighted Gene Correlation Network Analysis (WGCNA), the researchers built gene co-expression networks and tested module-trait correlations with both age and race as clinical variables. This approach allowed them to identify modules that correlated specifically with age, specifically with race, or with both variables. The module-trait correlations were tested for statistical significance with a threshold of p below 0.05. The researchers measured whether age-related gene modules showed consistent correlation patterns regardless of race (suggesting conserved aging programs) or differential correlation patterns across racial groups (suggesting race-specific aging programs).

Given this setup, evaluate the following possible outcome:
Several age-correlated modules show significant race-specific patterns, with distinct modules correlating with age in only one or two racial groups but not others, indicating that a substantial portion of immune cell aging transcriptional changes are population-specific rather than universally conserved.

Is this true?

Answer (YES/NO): YES